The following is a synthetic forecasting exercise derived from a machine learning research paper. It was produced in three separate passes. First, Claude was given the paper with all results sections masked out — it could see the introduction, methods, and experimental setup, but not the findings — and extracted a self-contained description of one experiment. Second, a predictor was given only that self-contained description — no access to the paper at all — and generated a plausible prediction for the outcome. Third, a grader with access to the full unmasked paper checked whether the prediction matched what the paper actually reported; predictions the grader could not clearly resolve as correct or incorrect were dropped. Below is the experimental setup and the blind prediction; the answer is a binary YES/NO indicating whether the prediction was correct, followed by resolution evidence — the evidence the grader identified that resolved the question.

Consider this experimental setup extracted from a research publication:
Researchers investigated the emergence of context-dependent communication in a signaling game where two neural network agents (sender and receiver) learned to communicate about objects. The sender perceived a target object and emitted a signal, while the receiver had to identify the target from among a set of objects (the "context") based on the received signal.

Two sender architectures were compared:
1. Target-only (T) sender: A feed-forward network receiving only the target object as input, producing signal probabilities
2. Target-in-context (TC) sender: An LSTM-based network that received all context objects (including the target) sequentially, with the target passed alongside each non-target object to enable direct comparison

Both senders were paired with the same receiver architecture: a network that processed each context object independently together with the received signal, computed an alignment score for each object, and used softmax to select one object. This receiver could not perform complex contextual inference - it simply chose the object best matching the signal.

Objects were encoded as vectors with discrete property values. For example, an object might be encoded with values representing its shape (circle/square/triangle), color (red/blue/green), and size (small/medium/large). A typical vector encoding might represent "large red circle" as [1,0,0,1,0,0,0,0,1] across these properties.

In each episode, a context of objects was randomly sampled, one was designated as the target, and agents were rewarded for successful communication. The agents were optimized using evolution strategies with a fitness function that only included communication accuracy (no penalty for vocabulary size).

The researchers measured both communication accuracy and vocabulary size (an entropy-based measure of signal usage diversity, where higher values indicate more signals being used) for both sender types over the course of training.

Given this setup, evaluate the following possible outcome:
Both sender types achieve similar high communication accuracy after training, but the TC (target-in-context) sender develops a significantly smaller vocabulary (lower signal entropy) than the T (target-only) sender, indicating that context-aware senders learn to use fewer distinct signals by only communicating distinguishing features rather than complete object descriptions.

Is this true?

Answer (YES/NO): NO